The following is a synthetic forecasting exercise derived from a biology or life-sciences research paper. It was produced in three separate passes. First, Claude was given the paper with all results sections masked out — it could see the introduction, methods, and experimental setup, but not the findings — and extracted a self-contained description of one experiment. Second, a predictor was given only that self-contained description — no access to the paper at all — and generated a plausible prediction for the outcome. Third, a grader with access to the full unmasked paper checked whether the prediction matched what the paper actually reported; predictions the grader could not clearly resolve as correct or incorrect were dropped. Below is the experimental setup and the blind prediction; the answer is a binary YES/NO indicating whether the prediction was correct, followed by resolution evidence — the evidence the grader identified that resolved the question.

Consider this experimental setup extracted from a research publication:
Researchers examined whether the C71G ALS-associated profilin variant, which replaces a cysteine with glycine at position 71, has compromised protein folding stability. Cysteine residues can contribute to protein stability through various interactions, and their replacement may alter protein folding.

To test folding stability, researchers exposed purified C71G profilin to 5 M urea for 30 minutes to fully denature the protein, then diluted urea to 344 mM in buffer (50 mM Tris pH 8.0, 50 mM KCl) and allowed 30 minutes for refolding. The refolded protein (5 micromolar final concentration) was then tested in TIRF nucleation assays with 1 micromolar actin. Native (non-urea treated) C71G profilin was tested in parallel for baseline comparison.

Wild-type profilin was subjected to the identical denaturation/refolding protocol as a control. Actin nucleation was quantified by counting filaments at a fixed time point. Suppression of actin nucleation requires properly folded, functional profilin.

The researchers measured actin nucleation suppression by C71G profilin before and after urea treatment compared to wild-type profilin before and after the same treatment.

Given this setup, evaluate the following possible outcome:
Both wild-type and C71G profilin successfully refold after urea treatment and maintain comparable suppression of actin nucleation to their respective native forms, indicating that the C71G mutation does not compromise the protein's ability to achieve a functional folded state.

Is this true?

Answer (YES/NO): NO